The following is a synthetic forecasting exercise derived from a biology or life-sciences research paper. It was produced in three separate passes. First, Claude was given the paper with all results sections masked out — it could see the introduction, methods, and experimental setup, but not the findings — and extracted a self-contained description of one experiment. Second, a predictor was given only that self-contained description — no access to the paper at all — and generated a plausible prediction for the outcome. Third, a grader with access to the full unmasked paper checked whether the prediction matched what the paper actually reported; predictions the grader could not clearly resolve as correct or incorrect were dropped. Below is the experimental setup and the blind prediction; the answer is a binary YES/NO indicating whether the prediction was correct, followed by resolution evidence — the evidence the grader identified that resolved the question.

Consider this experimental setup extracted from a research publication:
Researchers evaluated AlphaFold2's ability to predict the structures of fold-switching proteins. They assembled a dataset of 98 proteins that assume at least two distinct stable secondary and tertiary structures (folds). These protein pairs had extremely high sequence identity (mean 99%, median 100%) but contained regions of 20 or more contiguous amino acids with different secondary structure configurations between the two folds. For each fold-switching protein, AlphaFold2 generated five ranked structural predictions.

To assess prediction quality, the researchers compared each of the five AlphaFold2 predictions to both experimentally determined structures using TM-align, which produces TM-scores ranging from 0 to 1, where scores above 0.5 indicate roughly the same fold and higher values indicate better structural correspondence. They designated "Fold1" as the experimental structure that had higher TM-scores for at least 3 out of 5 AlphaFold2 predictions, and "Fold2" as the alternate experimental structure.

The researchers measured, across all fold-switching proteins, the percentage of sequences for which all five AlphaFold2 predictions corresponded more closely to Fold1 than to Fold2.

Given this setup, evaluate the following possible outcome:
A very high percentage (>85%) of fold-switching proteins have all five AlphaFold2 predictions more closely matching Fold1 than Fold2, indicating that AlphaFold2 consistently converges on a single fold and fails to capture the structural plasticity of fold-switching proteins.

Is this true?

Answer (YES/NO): NO